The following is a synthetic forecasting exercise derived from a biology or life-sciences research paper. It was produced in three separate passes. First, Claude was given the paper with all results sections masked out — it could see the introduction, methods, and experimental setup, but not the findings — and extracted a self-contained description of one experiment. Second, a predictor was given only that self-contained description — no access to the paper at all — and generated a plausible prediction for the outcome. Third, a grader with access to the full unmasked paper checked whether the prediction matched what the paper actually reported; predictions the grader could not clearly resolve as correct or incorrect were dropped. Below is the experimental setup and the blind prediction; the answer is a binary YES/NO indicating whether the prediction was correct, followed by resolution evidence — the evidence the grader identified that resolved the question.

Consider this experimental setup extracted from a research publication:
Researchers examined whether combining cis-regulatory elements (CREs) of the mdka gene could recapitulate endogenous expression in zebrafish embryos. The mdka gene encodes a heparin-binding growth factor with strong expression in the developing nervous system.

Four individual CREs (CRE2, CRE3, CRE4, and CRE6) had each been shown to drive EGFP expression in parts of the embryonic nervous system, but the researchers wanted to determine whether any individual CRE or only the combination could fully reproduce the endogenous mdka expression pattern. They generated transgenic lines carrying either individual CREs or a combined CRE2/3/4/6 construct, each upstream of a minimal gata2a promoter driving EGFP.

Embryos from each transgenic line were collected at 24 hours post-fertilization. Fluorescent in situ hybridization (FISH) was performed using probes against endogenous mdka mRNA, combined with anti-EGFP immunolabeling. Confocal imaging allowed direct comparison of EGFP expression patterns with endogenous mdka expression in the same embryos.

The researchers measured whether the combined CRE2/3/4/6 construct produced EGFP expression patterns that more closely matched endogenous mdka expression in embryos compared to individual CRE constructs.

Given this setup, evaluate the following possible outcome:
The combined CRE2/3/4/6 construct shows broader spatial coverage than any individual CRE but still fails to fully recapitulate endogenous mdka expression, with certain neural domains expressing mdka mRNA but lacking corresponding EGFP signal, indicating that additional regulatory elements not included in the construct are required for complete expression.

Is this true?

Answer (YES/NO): NO